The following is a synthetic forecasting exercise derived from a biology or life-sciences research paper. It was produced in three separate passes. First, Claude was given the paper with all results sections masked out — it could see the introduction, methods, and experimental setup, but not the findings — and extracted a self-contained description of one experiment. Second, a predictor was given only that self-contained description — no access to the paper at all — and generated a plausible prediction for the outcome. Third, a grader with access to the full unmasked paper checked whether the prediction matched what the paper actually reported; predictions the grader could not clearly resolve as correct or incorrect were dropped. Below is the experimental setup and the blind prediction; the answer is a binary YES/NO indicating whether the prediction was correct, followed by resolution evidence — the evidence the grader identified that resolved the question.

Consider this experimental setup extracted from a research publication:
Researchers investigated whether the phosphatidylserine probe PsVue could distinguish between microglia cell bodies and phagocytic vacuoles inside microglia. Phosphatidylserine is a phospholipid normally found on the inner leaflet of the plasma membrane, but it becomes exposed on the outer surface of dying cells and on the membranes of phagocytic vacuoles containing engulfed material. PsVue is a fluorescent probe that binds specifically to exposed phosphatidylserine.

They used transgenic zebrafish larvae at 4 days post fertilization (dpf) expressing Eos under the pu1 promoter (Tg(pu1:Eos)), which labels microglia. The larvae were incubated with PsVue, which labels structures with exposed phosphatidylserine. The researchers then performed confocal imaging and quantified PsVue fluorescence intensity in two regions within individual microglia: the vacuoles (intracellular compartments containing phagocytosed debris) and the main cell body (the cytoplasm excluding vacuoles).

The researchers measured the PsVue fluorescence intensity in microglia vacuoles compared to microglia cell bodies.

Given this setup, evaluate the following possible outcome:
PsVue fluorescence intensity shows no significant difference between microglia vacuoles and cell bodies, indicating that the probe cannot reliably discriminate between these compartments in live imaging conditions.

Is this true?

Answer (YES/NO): NO